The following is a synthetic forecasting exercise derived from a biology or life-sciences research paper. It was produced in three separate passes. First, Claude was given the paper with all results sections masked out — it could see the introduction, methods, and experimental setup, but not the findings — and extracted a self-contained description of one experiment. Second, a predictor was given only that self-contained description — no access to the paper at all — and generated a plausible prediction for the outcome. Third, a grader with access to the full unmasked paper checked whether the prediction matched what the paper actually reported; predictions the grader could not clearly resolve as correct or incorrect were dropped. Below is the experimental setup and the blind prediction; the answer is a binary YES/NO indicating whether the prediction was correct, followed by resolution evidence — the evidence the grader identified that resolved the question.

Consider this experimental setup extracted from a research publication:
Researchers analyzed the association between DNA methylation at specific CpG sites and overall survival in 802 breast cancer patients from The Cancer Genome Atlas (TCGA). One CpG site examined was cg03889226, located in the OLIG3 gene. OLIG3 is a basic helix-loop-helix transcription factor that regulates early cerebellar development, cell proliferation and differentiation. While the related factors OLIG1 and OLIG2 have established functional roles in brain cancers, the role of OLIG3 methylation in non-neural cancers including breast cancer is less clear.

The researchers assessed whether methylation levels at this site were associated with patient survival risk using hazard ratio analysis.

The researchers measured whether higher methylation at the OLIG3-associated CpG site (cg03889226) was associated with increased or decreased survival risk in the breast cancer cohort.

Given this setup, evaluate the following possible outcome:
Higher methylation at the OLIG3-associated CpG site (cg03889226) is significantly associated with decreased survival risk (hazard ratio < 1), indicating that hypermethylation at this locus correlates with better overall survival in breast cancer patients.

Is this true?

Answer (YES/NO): NO